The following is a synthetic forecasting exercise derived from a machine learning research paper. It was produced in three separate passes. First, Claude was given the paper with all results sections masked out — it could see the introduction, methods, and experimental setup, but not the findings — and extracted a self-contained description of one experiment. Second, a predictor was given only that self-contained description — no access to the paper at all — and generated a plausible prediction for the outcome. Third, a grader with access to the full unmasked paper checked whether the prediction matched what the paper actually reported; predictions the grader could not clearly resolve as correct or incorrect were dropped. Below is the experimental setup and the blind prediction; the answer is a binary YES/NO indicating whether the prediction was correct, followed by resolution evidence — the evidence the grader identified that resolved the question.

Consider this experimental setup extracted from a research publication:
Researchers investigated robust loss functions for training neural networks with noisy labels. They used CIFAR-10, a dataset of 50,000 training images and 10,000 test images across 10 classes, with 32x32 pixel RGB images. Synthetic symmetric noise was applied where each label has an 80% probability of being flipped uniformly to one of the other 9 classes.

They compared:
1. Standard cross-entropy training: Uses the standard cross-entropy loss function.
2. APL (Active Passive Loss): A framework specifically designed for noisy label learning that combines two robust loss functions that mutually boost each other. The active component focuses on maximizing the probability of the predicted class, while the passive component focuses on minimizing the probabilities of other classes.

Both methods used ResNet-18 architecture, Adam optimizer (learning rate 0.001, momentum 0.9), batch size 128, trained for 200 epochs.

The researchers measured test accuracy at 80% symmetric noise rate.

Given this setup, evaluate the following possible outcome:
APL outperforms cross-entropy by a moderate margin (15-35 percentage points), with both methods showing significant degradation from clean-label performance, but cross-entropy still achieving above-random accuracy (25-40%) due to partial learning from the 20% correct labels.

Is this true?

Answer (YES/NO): NO